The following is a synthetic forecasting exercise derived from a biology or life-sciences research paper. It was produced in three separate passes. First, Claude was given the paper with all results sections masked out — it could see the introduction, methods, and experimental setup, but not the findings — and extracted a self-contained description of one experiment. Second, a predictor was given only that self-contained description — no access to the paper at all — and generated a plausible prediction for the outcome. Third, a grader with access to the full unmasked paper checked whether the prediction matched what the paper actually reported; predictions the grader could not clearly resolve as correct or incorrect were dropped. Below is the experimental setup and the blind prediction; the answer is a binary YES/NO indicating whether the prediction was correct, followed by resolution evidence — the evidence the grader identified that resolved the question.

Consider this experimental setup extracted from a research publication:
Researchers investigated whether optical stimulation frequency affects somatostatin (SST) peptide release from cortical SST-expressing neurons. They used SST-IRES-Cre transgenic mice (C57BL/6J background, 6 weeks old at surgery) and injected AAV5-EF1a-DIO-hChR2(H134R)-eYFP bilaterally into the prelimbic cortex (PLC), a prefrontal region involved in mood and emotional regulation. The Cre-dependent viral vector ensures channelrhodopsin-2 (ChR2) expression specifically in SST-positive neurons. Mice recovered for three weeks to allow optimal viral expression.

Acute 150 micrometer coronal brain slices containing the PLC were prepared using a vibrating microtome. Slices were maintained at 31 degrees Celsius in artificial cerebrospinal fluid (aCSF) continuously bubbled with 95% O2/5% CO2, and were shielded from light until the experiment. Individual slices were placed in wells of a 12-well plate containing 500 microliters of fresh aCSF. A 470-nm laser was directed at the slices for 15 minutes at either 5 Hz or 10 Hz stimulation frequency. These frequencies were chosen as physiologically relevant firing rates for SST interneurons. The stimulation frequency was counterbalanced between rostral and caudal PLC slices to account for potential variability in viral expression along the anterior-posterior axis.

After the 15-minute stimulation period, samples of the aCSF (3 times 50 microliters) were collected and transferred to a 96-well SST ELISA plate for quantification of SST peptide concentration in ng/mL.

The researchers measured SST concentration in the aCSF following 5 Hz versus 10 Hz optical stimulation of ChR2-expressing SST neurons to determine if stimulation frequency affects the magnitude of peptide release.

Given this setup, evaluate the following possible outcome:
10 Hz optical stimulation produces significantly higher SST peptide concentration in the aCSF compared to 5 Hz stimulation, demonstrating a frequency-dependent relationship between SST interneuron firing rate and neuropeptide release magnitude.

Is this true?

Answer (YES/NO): YES